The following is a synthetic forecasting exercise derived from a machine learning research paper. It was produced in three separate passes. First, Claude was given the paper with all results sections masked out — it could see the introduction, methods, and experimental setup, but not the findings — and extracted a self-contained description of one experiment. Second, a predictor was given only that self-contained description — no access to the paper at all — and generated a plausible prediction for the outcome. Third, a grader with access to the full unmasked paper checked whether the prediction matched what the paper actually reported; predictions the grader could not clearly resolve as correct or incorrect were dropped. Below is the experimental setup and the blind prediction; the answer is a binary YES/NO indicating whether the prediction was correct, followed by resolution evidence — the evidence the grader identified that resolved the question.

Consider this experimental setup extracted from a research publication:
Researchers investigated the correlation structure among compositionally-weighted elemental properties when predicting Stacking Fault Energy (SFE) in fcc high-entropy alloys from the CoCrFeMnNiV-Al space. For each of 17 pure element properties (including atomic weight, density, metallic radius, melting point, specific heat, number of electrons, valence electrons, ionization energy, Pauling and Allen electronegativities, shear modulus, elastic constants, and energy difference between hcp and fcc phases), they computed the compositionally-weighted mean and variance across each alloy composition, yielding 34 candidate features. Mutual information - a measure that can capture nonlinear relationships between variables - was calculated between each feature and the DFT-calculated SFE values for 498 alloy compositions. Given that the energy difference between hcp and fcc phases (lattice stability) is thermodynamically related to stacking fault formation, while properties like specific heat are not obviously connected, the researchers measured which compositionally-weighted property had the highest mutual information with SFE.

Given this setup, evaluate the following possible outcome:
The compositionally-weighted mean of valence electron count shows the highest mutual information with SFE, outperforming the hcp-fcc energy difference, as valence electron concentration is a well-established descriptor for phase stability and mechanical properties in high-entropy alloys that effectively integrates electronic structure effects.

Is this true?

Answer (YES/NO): NO